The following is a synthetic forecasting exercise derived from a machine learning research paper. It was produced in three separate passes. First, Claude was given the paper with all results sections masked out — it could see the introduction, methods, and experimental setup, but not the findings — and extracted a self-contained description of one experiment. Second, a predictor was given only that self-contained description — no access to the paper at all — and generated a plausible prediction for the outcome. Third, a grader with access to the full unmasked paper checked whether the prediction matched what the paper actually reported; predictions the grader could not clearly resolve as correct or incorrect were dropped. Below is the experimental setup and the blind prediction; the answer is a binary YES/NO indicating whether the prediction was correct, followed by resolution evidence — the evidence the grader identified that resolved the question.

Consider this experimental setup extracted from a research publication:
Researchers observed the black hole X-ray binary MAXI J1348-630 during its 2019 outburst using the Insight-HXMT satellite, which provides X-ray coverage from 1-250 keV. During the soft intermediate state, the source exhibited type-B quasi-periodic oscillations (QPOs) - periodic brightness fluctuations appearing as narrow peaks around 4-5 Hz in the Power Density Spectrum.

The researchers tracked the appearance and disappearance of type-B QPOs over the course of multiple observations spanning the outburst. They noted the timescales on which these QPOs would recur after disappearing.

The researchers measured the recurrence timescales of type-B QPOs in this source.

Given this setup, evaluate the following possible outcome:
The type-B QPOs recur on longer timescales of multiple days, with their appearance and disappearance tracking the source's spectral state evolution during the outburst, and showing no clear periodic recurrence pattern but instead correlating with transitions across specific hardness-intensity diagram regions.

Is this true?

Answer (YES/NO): NO